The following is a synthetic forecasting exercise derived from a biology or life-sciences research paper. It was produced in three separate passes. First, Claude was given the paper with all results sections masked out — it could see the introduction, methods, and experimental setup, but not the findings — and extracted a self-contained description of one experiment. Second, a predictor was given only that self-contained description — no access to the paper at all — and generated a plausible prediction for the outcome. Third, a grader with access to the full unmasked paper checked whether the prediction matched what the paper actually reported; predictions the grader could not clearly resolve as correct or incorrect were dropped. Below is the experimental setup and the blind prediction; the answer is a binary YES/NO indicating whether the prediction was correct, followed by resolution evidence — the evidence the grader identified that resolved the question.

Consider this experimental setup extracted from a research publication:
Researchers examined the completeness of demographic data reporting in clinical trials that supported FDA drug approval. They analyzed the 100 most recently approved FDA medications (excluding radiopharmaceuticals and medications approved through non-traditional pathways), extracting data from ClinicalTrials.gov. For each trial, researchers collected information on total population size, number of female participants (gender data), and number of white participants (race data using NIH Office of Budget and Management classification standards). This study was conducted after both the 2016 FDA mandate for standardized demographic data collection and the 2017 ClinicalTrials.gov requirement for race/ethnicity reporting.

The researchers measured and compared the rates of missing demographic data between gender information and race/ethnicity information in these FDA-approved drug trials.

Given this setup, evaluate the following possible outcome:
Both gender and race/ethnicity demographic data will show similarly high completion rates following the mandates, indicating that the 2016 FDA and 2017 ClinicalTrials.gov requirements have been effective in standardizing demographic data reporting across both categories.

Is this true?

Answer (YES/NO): NO